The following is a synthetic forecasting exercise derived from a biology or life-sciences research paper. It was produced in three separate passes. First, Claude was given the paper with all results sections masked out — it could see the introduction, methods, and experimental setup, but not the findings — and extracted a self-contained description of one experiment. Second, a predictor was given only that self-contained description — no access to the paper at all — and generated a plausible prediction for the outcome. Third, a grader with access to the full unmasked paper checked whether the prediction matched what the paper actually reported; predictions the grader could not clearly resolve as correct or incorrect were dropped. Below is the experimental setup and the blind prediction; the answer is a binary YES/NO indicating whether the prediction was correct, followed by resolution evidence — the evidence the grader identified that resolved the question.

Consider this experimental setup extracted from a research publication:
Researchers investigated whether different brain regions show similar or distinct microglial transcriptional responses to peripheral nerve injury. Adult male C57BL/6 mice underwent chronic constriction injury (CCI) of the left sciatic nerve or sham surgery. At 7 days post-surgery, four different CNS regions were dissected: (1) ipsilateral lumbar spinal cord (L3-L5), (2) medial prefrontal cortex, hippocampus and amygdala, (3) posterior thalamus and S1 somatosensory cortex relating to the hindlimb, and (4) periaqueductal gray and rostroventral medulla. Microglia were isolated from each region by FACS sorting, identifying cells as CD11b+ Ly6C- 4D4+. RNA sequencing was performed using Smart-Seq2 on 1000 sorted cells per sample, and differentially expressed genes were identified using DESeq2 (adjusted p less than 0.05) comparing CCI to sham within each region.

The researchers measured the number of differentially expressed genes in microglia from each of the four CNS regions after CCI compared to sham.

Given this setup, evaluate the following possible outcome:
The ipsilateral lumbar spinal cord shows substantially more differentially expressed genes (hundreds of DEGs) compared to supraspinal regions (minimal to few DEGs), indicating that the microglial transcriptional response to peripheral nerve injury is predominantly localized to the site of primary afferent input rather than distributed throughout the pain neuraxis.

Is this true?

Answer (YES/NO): YES